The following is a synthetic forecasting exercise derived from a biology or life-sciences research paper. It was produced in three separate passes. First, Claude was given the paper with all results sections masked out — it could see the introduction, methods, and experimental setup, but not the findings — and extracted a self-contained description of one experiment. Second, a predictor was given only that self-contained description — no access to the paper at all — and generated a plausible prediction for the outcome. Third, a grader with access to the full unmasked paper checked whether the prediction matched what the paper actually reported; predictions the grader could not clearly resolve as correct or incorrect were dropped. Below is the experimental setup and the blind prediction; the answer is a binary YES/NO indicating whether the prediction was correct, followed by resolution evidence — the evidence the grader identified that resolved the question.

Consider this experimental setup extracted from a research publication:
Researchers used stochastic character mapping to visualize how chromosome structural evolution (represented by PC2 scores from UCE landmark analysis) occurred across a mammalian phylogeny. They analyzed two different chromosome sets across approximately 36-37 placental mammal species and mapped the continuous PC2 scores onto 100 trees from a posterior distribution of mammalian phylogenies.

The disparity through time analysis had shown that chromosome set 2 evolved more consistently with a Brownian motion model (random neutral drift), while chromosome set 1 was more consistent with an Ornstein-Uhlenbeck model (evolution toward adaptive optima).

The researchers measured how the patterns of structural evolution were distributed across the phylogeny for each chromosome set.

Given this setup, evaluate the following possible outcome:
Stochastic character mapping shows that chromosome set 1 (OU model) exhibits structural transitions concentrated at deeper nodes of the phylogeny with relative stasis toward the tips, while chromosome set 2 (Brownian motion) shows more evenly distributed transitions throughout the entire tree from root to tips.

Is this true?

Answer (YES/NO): NO